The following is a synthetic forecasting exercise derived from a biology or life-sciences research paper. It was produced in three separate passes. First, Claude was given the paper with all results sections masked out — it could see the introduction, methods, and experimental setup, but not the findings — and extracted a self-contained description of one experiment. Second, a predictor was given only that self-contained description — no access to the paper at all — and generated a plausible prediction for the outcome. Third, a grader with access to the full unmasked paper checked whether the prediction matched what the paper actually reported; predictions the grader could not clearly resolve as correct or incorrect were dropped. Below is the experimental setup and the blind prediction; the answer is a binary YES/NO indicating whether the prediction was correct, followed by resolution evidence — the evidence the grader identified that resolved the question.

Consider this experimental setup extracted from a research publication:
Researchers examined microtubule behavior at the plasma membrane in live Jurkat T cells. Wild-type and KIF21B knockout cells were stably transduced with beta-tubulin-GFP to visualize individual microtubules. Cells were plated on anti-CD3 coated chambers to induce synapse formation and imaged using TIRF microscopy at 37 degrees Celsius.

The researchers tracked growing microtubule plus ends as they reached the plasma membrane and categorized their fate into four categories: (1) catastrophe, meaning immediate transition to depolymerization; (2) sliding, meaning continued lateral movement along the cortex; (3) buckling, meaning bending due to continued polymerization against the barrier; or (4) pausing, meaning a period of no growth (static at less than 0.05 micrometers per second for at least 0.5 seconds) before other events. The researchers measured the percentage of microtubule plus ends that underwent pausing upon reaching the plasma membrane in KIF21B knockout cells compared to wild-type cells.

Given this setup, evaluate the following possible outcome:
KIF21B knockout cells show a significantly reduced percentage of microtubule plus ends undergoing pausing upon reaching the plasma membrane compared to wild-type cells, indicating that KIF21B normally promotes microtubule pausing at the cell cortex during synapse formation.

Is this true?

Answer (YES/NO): YES